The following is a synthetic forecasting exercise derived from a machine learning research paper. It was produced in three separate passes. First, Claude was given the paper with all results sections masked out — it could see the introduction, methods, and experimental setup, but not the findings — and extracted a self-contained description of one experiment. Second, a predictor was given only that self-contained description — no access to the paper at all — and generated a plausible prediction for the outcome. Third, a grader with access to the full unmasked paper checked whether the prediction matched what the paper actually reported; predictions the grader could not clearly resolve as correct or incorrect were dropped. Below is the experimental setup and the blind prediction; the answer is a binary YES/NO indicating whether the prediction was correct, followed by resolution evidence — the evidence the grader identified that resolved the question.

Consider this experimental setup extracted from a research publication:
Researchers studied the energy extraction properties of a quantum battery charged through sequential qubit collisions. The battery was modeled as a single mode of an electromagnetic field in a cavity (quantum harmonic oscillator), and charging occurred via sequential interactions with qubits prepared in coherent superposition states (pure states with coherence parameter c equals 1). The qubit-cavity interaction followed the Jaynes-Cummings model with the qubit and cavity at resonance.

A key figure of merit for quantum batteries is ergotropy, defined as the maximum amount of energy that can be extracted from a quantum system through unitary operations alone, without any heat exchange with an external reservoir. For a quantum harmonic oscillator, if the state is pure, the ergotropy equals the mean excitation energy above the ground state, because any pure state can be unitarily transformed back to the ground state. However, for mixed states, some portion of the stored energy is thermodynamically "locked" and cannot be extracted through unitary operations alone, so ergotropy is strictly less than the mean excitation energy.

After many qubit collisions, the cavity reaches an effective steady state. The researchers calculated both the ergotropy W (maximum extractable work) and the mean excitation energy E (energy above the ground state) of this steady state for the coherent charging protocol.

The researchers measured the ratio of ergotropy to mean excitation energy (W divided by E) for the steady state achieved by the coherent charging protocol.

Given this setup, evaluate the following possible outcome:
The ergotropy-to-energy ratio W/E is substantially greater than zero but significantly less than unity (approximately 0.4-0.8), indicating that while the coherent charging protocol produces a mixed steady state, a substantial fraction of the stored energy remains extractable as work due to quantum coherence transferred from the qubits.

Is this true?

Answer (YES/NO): NO